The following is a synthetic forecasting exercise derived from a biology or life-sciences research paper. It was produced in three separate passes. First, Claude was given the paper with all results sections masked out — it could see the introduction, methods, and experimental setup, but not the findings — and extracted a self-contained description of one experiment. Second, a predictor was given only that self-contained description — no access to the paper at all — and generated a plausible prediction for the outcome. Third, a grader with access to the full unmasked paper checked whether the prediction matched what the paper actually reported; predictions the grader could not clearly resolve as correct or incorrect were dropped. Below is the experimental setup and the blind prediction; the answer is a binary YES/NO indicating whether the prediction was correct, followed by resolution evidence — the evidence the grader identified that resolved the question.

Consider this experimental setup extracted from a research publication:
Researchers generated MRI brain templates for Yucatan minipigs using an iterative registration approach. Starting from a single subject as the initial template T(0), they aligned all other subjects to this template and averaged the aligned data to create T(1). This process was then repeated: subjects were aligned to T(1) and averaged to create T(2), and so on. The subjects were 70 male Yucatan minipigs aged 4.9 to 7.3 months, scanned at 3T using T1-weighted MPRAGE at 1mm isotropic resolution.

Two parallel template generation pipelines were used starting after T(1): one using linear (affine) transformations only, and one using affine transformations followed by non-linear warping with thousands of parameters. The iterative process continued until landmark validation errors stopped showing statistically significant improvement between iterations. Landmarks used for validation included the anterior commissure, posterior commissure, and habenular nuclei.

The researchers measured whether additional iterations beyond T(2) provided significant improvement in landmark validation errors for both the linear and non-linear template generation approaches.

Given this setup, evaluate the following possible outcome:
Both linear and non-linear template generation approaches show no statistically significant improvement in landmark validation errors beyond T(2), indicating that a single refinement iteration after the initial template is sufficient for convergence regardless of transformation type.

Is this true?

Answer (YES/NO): YES